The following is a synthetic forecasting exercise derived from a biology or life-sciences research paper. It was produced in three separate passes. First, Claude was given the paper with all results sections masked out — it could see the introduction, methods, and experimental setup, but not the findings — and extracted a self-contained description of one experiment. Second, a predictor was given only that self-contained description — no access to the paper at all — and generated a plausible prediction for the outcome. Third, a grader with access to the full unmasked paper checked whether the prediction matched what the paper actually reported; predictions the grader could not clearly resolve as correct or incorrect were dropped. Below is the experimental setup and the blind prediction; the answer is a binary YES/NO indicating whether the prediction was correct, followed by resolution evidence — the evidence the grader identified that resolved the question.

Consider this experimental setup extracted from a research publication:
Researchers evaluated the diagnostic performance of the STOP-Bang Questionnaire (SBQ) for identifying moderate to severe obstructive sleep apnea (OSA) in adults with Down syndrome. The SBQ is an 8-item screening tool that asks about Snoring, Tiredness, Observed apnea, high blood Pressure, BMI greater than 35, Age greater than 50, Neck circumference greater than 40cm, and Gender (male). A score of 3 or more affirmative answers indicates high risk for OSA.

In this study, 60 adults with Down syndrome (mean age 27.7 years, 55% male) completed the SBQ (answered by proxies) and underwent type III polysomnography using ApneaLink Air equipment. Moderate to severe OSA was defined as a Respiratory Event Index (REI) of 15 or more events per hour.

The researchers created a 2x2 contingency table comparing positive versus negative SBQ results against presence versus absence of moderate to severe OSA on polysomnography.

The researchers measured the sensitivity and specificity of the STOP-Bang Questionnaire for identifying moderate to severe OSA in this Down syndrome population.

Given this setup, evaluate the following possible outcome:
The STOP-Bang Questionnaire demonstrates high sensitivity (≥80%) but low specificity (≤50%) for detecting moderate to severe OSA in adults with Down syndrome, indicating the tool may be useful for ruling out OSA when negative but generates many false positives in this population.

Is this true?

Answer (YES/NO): YES